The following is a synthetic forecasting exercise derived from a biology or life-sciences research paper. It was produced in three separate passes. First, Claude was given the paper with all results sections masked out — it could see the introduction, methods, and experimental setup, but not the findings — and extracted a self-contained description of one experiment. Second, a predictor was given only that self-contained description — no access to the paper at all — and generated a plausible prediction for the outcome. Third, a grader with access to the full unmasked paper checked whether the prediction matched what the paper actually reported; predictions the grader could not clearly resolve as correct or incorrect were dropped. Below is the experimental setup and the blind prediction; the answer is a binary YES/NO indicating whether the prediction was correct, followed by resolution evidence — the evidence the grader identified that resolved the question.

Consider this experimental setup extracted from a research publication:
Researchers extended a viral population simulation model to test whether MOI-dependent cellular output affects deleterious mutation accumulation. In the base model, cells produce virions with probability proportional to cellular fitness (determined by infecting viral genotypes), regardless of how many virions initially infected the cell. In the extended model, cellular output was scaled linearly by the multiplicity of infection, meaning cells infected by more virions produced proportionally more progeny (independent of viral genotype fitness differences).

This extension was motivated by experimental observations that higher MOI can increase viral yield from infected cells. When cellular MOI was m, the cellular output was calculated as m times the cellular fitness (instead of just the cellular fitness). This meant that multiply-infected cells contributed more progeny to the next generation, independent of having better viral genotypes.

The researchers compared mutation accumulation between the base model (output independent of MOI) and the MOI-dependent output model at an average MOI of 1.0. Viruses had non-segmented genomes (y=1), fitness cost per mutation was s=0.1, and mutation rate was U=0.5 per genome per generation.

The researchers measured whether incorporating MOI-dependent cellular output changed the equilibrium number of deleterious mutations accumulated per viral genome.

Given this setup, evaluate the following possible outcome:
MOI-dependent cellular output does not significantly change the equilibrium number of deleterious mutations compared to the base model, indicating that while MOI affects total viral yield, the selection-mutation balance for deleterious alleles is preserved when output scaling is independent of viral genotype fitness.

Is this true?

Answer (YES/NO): YES